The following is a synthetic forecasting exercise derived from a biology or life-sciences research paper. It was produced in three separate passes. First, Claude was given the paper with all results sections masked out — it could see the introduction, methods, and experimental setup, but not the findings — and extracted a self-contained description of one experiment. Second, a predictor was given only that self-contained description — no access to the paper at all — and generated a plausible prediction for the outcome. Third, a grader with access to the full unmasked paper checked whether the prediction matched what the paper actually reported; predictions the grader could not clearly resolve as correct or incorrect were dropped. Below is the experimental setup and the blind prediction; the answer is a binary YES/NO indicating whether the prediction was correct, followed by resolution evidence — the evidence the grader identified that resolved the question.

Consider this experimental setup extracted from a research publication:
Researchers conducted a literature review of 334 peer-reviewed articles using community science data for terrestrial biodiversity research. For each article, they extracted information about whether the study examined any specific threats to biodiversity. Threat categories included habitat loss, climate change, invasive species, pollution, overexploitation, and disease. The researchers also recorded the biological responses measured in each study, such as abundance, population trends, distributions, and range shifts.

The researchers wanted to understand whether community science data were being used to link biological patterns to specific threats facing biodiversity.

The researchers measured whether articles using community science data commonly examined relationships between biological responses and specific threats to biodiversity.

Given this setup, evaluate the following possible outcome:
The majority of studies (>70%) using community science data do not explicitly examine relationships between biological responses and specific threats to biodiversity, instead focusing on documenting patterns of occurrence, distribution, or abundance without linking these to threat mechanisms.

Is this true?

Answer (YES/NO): NO